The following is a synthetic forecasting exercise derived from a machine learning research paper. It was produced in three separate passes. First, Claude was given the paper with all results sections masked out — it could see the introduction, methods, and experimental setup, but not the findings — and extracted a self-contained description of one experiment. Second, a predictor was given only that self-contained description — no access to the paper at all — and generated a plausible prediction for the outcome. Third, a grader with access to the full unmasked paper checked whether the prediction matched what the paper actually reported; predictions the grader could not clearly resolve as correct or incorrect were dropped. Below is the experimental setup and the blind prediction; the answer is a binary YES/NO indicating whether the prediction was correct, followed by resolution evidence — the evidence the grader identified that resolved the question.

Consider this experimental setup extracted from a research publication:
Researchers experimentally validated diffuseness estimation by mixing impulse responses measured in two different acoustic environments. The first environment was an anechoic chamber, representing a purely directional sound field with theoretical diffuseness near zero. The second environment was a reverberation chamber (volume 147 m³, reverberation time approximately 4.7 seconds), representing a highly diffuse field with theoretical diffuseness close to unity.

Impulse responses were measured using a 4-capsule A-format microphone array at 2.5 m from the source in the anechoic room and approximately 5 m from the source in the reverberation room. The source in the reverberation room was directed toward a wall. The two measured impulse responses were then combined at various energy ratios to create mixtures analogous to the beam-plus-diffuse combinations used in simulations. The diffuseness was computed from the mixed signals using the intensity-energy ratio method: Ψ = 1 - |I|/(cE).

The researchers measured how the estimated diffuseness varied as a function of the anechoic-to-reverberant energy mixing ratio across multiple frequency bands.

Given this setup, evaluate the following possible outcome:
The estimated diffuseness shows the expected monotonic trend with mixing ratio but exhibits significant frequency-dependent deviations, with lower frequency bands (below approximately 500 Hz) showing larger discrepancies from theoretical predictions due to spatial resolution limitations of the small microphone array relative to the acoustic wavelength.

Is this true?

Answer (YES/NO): NO